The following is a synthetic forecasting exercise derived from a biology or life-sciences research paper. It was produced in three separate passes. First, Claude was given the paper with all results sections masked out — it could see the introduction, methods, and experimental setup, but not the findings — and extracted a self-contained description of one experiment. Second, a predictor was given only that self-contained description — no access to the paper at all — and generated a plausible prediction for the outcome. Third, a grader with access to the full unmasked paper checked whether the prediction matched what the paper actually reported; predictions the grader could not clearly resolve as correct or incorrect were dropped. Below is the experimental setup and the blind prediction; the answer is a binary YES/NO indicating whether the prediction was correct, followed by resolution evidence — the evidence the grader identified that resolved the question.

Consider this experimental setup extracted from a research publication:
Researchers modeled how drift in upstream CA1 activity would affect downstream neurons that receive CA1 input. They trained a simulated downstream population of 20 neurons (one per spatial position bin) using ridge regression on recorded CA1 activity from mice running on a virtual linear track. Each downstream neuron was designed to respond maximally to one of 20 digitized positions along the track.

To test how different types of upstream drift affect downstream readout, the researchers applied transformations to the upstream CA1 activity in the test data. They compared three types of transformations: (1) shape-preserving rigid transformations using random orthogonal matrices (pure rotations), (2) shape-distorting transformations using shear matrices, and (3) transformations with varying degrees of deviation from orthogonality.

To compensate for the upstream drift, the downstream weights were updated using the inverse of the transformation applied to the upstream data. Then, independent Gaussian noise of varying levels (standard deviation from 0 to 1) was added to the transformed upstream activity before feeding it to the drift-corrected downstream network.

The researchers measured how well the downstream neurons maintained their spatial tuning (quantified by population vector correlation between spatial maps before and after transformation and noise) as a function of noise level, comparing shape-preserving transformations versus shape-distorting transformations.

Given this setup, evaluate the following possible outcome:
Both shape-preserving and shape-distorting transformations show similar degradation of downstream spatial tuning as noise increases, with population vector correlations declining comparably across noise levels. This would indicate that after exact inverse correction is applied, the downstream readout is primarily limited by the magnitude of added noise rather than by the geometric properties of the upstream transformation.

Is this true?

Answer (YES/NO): NO